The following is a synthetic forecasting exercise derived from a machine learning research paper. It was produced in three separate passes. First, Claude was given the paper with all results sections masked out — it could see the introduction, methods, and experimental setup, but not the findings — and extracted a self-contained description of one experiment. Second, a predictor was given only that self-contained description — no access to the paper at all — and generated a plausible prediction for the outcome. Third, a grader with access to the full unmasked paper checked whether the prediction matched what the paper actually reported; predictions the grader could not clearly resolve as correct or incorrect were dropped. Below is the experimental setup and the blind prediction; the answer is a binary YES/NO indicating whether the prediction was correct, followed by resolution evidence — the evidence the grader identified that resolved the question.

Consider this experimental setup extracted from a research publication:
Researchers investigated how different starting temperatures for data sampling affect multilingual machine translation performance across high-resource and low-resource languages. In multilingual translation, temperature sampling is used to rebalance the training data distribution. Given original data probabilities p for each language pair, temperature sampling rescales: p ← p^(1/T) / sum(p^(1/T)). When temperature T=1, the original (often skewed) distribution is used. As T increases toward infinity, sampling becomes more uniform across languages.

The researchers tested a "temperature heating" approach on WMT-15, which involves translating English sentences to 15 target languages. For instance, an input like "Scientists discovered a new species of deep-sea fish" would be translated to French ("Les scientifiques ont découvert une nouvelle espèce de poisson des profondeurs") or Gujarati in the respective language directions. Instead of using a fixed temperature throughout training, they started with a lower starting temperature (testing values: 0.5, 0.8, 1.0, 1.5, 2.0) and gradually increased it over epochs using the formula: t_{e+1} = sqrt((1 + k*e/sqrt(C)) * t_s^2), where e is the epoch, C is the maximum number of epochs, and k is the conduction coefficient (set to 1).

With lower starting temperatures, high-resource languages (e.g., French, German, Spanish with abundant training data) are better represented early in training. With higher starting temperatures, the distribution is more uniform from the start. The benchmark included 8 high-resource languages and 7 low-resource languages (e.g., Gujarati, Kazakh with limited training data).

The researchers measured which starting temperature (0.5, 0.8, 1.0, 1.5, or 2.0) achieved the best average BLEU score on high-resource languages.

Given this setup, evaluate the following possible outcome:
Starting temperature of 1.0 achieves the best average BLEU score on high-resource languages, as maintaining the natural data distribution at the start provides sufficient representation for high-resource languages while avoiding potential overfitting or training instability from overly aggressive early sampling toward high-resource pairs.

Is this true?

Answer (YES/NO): NO